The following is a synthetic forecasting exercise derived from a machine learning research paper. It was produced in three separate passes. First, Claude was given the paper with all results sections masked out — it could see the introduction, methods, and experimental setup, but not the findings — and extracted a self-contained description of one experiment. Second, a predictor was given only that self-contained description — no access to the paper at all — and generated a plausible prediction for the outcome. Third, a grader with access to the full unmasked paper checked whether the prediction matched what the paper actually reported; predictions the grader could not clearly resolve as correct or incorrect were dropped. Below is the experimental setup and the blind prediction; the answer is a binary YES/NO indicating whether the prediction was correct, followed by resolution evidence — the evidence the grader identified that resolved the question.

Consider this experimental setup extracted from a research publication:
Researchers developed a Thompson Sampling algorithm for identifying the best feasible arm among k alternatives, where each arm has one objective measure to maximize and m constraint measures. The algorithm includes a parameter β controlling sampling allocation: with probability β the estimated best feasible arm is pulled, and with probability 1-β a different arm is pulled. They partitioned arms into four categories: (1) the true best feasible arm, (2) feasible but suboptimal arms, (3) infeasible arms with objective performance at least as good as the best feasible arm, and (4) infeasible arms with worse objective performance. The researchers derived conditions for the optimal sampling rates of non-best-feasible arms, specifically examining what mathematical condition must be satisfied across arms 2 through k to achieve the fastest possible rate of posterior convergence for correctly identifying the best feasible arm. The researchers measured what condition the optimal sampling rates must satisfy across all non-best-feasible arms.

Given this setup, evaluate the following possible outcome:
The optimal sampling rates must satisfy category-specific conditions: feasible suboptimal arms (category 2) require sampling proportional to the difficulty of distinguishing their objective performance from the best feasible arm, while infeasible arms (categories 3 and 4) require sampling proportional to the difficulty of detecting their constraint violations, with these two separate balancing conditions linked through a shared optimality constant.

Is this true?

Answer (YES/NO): NO